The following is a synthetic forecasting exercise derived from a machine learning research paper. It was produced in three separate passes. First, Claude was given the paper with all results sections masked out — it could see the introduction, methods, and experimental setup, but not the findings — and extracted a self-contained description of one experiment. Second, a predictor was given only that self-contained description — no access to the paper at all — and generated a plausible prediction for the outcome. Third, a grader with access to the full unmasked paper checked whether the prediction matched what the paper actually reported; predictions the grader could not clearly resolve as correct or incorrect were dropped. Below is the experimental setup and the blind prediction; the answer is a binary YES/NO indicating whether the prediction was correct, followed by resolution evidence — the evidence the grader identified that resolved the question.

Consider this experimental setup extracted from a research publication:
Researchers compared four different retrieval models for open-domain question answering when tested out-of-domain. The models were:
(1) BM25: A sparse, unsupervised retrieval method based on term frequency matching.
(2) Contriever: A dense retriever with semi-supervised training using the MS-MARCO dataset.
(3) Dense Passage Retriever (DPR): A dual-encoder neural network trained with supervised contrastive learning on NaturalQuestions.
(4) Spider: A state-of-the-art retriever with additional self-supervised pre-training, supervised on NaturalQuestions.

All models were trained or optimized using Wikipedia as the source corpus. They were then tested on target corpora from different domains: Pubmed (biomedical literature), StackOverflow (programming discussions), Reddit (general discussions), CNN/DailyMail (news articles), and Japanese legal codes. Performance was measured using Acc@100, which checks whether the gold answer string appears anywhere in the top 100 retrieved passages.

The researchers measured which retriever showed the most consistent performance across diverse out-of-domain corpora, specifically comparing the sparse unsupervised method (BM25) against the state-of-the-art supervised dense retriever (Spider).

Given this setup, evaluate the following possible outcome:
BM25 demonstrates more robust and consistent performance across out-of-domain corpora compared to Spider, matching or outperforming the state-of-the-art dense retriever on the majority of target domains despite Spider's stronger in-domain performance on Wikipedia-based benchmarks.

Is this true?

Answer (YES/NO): YES